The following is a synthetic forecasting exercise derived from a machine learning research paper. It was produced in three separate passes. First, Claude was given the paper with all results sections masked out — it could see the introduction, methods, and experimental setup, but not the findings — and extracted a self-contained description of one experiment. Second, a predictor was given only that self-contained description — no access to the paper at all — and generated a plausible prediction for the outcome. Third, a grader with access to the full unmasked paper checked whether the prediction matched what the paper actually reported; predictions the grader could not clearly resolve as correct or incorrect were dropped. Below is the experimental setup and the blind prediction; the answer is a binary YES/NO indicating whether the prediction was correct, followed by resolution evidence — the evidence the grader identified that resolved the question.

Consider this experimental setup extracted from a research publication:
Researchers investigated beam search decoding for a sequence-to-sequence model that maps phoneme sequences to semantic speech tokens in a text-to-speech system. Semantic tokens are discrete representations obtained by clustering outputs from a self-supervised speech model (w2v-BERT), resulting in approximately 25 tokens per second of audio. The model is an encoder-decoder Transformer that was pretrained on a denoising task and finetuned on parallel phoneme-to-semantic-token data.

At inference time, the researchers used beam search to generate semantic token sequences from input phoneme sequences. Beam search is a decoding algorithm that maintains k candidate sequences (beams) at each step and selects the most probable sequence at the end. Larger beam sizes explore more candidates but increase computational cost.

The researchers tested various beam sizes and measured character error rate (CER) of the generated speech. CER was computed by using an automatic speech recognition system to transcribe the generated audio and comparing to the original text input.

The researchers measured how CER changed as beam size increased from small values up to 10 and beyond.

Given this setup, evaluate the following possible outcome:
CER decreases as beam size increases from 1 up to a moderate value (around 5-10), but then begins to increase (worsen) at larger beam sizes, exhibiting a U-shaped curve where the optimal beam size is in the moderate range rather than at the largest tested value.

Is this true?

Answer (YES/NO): NO